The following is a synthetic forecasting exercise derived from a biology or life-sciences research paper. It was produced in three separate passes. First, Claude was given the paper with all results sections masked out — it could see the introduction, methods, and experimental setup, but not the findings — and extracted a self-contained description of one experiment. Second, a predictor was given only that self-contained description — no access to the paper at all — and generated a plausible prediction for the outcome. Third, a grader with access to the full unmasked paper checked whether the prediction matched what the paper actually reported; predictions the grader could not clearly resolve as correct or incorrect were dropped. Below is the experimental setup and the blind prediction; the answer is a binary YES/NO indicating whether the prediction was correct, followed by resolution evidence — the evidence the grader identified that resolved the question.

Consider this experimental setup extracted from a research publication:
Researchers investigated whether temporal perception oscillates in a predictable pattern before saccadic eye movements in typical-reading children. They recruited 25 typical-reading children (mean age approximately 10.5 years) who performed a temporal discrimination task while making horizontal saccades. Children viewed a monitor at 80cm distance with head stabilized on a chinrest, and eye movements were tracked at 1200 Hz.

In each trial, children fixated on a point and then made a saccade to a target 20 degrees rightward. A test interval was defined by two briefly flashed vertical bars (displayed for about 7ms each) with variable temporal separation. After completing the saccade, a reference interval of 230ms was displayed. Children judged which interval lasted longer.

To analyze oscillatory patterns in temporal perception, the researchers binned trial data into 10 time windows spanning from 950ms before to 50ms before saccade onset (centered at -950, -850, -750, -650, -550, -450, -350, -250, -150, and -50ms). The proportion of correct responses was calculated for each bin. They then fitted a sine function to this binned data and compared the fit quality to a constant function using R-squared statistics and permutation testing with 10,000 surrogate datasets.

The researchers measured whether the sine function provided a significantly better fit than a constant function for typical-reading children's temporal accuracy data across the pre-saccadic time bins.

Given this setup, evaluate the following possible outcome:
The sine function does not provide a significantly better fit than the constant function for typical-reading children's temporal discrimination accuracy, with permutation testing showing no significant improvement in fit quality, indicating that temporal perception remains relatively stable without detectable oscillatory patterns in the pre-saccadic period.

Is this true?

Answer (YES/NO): NO